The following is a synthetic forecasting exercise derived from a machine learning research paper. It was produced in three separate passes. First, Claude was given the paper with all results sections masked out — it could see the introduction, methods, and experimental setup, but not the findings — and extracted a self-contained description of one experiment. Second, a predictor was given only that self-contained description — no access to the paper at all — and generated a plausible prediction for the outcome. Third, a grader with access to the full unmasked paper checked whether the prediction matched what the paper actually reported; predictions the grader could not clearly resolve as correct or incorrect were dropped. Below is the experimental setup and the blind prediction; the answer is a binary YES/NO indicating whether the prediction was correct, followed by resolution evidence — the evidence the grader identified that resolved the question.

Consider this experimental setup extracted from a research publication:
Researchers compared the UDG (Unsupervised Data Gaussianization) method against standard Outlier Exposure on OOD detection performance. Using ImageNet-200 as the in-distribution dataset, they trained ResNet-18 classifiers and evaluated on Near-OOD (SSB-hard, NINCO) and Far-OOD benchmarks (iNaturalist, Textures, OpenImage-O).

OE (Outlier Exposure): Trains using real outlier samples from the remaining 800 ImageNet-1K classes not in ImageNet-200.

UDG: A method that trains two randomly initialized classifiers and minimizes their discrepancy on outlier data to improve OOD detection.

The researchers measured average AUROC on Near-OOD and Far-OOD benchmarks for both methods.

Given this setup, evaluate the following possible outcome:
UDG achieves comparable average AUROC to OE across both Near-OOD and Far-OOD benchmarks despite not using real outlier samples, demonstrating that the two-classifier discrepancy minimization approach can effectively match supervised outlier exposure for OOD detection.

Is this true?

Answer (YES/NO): NO